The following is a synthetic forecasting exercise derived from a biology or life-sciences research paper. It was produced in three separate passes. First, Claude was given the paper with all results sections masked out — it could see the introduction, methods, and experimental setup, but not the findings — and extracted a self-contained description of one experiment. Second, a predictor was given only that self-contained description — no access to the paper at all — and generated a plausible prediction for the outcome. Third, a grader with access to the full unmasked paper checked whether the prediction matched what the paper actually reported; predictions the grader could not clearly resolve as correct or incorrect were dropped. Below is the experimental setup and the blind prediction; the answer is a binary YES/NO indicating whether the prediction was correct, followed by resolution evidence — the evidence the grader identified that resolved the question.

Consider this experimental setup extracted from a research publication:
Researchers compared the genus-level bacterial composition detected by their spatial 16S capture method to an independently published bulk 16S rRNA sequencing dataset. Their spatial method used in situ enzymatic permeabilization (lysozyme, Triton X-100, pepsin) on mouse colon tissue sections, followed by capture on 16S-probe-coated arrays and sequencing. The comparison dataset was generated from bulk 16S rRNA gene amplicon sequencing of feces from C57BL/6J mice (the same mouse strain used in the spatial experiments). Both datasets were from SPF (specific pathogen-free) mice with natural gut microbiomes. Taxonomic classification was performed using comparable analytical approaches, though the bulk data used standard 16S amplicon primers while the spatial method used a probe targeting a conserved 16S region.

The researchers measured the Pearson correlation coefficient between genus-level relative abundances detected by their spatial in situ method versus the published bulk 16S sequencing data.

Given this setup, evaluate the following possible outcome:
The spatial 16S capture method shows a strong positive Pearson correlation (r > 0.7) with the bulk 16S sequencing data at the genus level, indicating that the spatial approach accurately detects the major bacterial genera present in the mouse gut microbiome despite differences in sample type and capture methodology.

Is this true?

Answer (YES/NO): NO